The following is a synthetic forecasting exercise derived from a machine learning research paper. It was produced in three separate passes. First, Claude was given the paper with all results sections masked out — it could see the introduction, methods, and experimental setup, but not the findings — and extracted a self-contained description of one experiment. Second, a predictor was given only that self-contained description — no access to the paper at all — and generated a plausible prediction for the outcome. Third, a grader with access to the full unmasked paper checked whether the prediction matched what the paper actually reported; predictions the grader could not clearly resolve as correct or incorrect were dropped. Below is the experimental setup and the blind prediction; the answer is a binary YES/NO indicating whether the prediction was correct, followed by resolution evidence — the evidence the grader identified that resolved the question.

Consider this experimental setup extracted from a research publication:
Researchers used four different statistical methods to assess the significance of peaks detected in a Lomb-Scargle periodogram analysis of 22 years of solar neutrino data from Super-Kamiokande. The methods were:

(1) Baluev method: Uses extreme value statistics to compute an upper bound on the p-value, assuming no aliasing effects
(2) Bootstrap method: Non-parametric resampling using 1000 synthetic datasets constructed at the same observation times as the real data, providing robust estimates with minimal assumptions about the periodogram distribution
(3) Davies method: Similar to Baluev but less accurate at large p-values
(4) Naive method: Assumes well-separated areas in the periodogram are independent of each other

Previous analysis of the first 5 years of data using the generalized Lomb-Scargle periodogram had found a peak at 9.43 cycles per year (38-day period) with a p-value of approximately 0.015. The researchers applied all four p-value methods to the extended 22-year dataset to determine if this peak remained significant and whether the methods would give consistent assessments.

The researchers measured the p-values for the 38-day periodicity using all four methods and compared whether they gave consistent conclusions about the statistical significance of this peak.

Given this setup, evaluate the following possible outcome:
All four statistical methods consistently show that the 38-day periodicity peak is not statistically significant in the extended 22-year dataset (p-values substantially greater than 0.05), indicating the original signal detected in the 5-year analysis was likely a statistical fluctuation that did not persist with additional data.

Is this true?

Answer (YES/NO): YES